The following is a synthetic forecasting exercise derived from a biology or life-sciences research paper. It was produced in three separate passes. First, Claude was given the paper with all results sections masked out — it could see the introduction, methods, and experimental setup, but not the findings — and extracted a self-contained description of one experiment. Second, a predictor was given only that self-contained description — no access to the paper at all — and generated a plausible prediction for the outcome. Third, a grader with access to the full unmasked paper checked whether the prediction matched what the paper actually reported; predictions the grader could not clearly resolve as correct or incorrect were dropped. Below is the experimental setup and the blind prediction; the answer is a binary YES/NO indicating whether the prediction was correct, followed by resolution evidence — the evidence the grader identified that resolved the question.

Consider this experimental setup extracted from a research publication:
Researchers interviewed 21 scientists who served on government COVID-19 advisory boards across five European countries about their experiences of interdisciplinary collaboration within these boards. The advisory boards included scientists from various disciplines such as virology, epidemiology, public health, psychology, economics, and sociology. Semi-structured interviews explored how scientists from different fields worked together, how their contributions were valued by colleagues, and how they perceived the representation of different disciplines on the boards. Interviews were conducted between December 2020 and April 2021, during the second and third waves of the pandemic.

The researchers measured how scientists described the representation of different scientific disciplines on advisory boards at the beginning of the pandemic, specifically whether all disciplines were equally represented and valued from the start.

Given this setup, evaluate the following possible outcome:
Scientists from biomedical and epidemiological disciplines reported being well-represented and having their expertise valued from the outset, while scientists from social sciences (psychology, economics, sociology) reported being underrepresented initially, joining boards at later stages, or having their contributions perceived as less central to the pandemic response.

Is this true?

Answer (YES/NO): YES